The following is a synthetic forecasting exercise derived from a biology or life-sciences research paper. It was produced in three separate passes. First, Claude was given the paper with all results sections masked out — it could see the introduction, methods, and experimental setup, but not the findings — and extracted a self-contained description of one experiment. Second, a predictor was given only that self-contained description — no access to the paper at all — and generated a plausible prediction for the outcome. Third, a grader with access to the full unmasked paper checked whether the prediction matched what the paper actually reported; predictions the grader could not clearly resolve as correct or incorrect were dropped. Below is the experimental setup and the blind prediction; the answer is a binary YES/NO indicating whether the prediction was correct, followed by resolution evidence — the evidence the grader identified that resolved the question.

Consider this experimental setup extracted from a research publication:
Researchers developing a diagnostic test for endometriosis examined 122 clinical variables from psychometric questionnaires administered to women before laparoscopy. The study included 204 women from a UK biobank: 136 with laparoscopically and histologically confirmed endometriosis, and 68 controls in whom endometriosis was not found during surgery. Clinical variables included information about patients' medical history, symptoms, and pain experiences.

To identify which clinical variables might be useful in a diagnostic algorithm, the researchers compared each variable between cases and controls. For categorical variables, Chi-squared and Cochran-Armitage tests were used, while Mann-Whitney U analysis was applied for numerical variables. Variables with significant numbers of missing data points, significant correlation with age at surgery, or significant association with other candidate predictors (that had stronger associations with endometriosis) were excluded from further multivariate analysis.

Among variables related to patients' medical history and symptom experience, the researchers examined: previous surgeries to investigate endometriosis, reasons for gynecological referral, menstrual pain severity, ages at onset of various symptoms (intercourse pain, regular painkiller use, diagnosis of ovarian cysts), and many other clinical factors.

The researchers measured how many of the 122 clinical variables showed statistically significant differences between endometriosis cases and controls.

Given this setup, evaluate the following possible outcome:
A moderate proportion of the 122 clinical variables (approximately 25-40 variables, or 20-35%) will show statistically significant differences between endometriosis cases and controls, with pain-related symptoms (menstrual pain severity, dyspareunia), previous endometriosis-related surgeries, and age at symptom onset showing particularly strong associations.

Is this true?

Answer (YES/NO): NO